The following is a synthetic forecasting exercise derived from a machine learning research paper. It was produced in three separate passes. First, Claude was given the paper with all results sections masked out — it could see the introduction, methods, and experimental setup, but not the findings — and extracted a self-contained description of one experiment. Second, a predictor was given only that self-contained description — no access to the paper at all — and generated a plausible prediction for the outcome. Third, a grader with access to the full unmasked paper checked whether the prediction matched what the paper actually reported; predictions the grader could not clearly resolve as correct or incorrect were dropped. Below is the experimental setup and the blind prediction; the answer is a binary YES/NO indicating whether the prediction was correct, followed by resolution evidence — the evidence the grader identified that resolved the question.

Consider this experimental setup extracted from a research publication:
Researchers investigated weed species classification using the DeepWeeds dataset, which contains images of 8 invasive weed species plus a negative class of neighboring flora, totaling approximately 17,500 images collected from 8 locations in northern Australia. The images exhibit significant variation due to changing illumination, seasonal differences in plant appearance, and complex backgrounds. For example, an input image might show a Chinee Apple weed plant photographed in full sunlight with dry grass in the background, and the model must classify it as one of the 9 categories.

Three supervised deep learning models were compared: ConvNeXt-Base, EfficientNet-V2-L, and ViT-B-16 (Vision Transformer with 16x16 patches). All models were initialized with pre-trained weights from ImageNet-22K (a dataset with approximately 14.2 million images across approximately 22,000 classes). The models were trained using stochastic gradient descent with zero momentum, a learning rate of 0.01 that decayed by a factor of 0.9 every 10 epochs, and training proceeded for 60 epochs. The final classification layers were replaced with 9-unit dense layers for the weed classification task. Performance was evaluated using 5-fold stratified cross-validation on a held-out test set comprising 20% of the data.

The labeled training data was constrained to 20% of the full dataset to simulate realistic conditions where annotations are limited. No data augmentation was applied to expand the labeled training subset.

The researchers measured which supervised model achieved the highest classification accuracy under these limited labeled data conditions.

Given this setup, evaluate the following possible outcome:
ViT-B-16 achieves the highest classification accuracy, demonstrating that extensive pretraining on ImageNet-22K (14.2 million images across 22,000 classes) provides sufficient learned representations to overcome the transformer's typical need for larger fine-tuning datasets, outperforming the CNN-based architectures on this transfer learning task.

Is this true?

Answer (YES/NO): YES